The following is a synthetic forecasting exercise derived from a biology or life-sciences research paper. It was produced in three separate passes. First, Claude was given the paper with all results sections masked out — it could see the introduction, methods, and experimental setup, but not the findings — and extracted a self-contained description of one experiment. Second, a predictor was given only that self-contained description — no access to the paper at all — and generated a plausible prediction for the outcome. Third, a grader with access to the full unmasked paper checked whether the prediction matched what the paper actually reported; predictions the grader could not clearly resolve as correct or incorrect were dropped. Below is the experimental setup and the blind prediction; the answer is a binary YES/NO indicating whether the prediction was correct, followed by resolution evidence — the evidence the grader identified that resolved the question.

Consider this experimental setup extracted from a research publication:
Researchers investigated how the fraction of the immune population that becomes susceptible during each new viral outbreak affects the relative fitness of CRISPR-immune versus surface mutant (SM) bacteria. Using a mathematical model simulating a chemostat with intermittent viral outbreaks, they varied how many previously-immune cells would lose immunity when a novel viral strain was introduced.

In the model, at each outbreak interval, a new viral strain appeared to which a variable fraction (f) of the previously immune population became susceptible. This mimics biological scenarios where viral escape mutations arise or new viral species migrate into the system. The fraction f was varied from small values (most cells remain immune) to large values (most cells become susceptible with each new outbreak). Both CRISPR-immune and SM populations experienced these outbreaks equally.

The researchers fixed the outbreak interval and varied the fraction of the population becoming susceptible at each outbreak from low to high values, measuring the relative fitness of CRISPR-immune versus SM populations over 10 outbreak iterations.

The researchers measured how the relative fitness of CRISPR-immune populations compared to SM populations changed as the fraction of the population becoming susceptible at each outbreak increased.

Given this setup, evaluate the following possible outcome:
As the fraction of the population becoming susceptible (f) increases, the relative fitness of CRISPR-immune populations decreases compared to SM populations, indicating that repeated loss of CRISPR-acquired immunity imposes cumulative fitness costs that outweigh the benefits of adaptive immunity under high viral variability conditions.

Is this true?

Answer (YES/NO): YES